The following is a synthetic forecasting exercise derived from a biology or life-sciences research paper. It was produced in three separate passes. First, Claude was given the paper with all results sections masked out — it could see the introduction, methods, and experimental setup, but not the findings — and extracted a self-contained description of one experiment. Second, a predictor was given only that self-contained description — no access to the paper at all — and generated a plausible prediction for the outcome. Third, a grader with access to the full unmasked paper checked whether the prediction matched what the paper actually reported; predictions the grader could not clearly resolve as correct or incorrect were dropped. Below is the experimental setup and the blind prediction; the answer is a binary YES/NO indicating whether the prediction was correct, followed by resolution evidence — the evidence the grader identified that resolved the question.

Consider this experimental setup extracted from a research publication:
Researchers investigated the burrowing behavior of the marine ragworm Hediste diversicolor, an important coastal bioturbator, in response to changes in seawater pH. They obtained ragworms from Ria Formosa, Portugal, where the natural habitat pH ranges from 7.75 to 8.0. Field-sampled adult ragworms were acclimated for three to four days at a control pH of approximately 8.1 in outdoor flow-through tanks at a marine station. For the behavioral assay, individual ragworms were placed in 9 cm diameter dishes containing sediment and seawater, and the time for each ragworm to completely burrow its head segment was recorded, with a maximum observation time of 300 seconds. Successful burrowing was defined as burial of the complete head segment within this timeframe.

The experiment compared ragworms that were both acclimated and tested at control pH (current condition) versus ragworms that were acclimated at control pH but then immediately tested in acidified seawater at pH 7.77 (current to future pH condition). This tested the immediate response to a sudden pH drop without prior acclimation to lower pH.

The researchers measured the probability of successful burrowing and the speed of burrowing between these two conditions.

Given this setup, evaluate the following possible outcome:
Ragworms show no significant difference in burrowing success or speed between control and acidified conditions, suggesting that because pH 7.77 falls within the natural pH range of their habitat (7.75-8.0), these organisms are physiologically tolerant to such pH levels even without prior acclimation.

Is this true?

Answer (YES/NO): NO